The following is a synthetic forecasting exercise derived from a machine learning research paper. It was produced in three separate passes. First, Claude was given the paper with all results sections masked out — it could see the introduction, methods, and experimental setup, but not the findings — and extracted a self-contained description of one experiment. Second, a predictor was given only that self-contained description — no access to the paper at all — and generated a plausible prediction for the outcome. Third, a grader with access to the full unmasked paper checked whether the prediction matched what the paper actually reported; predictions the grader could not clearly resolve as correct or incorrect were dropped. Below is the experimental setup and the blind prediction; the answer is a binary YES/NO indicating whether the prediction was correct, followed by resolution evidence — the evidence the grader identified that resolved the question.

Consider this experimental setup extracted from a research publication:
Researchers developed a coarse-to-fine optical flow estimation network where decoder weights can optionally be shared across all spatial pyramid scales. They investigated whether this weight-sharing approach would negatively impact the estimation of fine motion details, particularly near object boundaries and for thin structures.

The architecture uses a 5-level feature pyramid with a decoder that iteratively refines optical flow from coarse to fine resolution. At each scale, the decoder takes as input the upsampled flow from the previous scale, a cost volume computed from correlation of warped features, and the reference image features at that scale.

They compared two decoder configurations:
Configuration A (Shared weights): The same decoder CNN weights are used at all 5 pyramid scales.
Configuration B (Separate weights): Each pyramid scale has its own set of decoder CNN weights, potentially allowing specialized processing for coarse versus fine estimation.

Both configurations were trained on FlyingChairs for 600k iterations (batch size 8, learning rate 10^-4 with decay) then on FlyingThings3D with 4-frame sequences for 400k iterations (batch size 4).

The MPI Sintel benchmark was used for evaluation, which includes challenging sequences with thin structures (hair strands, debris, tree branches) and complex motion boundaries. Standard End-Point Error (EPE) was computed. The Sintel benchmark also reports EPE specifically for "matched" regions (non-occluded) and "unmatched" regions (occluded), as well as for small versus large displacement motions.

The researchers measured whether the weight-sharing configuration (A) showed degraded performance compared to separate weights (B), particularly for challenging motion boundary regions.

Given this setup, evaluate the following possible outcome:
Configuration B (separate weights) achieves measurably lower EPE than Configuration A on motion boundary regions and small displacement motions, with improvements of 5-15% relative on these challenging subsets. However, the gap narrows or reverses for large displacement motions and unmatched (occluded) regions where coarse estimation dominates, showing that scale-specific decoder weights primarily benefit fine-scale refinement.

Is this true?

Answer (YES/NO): NO